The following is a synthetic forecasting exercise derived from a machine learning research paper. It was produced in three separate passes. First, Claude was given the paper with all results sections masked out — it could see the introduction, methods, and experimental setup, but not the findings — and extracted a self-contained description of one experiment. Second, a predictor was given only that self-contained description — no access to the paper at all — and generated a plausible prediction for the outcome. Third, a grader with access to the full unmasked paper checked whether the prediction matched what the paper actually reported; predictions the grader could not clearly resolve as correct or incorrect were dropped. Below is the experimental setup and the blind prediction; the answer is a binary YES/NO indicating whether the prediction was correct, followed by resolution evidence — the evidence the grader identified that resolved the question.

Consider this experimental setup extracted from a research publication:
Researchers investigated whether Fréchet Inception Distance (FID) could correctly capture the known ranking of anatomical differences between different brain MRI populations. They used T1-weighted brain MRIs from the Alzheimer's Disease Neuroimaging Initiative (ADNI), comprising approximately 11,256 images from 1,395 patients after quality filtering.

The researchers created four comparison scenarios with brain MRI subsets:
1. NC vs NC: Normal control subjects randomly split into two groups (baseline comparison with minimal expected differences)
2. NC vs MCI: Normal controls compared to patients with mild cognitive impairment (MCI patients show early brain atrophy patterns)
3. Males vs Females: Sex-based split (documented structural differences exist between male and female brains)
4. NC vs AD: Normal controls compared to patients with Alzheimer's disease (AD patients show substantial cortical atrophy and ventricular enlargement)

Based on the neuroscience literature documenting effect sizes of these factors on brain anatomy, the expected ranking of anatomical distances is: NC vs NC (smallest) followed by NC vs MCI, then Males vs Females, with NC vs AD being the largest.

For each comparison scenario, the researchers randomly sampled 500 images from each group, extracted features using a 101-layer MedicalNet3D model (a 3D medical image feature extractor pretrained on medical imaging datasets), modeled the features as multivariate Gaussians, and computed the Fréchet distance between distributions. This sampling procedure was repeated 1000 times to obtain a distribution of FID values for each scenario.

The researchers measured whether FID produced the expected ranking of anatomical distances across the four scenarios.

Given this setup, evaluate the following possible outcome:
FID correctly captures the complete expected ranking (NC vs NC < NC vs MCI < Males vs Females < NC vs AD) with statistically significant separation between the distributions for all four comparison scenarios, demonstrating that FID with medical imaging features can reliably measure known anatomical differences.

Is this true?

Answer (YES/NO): NO